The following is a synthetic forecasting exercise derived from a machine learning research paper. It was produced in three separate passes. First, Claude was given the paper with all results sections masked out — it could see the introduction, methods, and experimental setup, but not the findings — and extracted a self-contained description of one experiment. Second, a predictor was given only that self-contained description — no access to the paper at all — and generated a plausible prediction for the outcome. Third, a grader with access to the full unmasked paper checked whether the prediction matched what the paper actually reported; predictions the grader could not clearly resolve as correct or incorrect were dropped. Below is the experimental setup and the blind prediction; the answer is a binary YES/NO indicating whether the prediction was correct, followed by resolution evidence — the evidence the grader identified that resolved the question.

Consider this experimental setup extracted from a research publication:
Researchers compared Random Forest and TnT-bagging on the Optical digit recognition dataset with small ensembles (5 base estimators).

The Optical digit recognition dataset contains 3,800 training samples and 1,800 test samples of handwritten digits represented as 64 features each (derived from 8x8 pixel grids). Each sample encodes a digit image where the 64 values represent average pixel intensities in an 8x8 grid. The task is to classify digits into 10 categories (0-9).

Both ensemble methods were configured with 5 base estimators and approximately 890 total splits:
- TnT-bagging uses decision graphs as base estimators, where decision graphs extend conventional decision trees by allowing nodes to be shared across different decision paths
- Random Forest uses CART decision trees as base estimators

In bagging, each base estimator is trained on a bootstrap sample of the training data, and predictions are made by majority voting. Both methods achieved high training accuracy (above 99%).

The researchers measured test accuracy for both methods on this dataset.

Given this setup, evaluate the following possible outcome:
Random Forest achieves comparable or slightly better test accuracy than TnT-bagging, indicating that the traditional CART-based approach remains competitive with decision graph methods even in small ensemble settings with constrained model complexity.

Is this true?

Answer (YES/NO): YES